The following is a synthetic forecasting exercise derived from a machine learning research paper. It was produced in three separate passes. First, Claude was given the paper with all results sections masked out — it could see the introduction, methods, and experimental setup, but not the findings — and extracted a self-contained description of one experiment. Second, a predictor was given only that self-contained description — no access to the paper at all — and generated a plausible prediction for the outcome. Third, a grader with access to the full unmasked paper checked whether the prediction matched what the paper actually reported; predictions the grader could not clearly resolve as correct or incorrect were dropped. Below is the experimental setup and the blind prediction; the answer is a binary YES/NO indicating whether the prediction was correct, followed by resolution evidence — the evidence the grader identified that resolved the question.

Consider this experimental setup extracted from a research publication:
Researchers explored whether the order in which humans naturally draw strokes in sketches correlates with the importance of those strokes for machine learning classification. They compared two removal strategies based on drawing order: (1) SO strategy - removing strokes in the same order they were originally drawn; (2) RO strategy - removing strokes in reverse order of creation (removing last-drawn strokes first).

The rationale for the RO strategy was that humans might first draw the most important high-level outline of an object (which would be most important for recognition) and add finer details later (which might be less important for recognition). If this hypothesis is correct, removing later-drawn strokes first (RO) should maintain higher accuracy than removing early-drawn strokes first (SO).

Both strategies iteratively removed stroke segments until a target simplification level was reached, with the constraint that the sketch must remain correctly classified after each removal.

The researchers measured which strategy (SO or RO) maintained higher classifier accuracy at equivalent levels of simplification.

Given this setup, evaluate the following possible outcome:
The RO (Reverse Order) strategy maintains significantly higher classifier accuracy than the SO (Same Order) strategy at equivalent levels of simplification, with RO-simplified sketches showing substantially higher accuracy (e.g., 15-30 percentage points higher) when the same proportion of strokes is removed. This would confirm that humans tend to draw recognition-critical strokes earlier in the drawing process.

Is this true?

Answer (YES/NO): NO